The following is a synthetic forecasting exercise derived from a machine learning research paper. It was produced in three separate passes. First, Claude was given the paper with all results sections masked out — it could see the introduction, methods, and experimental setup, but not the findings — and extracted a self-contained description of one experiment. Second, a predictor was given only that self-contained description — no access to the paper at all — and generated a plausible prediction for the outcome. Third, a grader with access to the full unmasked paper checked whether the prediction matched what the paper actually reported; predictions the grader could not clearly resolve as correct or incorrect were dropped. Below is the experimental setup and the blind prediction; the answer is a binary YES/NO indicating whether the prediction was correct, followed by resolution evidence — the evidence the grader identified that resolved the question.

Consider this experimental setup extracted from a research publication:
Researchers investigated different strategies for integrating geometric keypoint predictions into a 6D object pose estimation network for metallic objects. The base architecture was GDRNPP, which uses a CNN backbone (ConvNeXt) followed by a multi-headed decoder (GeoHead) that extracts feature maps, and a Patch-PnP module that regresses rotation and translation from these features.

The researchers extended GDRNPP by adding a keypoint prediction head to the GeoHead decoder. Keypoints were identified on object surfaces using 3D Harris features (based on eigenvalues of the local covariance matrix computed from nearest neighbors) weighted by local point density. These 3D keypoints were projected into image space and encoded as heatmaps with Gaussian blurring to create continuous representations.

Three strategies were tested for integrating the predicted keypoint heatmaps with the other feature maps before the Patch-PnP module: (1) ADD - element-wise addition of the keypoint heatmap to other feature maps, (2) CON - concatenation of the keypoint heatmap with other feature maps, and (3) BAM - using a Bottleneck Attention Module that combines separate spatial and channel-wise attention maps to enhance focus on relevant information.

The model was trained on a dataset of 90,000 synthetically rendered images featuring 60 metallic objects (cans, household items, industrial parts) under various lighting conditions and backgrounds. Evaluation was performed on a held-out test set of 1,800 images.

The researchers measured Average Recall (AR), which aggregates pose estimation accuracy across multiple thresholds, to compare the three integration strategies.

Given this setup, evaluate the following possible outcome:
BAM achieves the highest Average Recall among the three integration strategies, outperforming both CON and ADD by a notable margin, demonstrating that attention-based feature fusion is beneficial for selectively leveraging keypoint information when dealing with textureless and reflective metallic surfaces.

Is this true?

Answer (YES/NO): YES